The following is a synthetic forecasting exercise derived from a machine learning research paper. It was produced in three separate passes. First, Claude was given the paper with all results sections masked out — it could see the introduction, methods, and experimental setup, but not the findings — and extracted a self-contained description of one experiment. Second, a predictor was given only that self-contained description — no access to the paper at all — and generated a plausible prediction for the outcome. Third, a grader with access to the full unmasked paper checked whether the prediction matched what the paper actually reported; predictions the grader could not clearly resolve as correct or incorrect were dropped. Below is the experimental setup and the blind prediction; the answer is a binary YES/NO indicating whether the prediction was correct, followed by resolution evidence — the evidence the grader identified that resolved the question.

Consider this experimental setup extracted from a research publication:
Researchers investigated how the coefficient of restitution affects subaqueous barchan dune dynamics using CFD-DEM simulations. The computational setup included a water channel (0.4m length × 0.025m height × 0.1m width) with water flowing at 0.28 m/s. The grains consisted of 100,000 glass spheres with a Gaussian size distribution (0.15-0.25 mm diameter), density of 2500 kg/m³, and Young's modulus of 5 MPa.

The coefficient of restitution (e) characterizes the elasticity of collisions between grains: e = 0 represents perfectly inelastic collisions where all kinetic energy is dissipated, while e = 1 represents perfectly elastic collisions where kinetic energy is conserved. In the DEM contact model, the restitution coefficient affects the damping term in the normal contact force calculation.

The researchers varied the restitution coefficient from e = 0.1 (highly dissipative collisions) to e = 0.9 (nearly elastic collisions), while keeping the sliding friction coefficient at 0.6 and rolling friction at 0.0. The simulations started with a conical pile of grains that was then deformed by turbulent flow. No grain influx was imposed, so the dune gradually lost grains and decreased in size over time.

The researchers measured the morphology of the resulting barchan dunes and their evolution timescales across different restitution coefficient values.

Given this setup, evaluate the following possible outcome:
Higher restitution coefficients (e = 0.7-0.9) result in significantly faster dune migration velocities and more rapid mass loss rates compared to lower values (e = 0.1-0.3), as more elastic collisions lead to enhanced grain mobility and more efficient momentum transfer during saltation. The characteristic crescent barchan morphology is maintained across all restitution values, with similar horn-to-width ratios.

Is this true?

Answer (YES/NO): NO